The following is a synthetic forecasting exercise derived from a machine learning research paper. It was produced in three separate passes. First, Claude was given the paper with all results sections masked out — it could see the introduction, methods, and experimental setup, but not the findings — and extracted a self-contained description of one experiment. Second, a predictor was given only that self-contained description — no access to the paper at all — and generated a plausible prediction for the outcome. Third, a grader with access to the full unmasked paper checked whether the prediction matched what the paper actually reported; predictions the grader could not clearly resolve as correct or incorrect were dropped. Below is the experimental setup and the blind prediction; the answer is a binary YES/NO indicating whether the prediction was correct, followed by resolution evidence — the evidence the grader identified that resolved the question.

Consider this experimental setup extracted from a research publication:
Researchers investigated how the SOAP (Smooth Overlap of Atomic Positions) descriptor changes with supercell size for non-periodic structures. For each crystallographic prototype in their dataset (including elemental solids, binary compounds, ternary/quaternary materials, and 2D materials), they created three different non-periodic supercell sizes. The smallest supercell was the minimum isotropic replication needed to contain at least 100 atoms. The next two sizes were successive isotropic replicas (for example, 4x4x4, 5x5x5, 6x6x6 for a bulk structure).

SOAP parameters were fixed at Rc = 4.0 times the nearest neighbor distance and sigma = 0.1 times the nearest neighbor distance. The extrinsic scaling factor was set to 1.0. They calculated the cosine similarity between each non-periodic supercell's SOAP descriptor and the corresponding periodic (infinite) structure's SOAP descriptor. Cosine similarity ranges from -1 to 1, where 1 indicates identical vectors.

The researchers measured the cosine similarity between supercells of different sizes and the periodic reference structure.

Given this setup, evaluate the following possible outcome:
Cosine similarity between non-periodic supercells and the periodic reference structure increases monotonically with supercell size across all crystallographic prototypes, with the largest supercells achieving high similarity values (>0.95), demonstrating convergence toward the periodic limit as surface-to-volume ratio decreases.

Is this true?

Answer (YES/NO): NO